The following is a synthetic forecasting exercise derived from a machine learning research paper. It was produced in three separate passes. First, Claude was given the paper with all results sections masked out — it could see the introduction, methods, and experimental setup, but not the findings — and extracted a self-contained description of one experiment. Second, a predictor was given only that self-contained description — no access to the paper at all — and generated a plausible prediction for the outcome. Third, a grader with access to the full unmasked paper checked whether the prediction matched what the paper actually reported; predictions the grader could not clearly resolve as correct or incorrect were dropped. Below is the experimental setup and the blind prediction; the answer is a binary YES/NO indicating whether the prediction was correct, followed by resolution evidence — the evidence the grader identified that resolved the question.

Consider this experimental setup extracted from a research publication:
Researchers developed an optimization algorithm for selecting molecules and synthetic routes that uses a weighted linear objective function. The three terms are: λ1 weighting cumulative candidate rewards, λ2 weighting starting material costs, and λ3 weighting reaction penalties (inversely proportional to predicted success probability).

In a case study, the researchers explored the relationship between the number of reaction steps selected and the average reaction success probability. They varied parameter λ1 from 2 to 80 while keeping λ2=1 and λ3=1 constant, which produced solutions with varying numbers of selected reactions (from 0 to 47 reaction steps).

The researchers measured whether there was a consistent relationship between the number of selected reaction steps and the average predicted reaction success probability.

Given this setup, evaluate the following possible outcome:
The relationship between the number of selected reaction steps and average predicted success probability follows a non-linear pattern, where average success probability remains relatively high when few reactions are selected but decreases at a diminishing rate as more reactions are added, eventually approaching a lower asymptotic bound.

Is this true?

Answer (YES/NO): NO